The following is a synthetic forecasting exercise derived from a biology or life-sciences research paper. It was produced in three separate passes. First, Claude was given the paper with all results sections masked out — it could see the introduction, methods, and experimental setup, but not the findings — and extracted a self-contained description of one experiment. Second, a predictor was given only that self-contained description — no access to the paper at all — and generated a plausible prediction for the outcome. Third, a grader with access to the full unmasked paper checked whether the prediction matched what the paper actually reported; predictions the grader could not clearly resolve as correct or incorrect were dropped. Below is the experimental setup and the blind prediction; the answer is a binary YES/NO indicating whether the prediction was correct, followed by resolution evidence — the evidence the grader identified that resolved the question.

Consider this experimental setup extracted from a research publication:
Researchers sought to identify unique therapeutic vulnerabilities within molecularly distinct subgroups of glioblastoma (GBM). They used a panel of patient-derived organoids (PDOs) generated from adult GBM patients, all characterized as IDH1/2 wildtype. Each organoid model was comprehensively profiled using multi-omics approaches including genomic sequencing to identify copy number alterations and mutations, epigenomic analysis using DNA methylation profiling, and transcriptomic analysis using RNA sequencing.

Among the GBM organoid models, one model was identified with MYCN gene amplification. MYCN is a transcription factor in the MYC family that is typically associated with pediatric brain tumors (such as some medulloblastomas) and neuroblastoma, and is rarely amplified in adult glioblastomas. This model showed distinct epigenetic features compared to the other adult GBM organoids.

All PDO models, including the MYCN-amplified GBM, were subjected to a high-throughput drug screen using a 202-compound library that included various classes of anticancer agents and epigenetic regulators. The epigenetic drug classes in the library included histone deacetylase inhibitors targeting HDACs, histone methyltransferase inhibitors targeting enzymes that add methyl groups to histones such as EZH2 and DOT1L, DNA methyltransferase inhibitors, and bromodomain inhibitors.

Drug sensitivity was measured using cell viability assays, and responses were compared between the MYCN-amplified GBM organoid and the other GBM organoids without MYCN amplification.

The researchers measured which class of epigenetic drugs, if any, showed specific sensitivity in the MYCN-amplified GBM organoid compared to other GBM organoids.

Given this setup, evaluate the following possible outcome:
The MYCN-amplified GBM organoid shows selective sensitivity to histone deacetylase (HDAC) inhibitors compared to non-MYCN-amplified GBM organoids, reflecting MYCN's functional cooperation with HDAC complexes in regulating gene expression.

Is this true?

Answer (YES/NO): NO